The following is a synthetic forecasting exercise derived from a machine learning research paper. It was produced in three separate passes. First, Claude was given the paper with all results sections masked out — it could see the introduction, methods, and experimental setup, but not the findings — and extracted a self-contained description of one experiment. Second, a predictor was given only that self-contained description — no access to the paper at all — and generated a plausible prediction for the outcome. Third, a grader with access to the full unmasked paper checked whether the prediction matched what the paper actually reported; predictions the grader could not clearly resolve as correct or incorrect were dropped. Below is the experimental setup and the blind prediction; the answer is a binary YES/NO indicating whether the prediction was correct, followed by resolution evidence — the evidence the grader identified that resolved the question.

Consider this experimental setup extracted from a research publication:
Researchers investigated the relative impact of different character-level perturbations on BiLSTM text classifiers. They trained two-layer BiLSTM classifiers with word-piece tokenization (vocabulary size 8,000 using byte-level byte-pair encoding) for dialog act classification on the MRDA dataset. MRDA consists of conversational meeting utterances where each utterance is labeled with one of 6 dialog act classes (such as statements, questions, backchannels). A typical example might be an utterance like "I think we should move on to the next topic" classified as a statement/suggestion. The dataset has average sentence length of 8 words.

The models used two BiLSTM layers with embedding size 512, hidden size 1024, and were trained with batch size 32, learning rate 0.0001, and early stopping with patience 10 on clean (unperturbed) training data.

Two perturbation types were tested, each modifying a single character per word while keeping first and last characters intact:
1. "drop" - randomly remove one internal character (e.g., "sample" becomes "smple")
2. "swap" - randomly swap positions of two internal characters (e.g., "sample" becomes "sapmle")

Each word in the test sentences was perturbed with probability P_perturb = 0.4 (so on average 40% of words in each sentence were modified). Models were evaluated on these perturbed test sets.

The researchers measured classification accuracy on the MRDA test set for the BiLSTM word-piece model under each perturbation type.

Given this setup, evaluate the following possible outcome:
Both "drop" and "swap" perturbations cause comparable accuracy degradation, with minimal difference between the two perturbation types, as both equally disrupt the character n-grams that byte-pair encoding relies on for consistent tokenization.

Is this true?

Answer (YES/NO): NO